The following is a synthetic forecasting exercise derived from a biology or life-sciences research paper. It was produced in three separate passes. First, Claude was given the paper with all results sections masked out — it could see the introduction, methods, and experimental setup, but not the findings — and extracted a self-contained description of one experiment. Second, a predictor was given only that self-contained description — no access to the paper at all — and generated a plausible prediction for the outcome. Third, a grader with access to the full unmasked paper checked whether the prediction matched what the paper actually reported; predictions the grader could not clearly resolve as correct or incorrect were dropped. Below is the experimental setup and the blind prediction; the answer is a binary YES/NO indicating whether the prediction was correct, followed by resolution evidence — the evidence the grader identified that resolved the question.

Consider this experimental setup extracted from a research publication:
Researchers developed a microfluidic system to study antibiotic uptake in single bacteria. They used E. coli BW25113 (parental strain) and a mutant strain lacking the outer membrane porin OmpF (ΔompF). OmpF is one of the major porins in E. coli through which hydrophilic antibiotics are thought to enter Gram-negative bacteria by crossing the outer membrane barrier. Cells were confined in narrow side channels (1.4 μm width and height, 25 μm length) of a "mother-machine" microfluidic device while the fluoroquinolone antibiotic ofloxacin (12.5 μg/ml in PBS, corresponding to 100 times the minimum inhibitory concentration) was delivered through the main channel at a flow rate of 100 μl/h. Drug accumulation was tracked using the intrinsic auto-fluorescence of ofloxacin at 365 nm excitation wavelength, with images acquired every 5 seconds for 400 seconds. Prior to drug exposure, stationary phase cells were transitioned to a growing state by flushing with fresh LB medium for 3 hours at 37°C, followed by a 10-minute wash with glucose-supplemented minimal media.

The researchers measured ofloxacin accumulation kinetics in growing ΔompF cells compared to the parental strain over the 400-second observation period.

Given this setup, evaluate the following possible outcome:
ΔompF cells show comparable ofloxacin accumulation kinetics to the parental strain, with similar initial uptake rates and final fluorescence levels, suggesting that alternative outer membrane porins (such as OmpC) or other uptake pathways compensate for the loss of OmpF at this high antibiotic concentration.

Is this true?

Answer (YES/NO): NO